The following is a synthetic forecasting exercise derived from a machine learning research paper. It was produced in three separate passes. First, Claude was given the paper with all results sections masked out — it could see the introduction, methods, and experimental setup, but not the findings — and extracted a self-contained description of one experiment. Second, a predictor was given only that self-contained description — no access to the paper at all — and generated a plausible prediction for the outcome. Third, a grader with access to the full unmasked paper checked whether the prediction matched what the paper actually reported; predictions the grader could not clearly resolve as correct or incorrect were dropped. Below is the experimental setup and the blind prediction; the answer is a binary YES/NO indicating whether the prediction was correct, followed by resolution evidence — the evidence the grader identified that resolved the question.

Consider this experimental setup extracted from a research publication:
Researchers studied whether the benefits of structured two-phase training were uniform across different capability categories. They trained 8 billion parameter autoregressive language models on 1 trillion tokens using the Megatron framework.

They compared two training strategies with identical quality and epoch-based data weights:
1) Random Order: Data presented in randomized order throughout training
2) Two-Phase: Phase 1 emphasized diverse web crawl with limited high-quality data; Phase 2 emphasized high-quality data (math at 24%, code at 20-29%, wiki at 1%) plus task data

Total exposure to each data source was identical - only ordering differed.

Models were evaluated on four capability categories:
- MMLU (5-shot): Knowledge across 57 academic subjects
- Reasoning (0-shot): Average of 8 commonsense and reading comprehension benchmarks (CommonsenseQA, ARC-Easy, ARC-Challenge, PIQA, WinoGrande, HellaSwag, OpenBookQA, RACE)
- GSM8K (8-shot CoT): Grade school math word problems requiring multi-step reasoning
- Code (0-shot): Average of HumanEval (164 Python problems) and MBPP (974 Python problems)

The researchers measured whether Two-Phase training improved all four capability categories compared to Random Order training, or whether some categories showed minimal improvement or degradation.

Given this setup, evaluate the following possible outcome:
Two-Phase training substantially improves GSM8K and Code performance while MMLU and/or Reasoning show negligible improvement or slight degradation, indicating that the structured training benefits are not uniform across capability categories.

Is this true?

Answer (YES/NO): YES